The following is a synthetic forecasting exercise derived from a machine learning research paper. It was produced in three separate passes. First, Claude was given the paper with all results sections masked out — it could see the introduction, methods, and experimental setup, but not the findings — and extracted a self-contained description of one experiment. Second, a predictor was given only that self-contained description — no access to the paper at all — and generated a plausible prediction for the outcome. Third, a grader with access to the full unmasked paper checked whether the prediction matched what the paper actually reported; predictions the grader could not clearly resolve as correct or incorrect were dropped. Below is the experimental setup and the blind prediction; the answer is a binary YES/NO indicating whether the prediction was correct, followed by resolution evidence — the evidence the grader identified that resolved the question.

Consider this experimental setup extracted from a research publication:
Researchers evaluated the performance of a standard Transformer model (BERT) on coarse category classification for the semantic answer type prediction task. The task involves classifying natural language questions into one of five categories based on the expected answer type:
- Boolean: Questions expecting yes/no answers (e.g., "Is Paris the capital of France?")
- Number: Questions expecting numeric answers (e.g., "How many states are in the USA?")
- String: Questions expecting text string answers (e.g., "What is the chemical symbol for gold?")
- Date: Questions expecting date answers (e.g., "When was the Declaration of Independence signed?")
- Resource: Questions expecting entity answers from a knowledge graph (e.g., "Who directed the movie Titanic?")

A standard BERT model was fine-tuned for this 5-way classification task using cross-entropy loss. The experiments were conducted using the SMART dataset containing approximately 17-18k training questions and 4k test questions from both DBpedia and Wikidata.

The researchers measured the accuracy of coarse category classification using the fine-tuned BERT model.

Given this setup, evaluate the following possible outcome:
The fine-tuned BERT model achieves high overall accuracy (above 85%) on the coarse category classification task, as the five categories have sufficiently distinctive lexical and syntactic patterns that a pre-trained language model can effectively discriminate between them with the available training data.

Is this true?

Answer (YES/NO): YES